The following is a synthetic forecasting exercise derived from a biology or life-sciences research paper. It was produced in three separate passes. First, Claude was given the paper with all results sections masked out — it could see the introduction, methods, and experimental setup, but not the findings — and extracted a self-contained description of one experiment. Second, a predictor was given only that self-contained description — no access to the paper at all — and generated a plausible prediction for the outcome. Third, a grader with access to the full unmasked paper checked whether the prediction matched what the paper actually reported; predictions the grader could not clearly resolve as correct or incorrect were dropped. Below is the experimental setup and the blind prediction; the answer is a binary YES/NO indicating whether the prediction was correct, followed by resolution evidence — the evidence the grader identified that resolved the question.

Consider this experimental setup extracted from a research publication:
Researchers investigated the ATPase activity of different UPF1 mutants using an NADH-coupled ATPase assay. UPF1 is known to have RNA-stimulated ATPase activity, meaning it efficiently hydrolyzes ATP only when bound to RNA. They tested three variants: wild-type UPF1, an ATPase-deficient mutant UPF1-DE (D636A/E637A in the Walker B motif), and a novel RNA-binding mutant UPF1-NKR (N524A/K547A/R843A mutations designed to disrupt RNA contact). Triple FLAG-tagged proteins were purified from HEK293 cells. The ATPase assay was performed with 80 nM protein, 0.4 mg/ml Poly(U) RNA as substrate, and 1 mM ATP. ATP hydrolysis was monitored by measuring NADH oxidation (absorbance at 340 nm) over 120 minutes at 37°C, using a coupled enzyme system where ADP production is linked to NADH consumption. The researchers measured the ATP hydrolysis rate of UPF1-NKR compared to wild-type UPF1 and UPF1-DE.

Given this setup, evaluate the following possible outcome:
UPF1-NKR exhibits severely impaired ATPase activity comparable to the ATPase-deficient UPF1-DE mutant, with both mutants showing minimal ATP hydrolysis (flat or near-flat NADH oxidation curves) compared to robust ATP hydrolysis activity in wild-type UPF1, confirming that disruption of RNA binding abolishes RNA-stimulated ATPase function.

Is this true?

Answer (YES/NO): YES